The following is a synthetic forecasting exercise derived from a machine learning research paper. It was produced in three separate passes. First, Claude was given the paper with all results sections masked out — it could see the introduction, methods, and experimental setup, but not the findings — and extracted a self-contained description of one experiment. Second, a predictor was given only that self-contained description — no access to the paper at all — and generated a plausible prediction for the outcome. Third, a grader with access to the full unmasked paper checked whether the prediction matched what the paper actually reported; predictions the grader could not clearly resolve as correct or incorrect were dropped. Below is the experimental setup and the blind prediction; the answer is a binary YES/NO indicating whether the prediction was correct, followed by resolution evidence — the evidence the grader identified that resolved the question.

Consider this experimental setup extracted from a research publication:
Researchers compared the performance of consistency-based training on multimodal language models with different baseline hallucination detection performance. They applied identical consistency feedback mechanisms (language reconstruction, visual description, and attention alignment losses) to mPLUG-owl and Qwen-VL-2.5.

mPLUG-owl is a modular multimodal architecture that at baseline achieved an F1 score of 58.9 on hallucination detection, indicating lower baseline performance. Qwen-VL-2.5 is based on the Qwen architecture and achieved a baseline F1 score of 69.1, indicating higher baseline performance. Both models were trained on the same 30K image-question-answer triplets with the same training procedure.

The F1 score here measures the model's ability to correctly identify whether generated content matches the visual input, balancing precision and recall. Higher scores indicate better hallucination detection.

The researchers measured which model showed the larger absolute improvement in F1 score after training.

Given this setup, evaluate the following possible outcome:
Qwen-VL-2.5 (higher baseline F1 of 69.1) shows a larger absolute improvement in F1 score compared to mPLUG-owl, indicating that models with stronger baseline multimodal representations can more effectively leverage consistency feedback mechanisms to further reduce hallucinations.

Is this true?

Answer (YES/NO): NO